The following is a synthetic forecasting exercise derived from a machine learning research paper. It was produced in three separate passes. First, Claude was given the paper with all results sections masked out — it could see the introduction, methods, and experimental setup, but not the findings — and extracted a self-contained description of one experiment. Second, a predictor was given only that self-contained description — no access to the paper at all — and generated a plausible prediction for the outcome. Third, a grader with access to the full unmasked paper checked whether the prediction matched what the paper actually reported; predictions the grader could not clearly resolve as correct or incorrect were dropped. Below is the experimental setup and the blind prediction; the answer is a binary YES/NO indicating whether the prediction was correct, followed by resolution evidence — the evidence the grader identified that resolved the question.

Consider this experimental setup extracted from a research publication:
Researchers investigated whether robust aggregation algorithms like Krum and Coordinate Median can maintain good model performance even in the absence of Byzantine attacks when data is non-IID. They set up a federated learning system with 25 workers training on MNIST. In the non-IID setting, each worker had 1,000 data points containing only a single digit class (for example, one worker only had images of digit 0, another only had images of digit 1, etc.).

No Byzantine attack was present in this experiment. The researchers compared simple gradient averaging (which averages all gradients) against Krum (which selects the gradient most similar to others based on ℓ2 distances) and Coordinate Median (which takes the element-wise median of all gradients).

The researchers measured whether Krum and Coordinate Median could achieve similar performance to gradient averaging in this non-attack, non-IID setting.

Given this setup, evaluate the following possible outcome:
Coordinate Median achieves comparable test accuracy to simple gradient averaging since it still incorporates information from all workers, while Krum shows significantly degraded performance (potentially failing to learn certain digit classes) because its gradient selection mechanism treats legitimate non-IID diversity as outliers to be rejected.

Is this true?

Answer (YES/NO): NO